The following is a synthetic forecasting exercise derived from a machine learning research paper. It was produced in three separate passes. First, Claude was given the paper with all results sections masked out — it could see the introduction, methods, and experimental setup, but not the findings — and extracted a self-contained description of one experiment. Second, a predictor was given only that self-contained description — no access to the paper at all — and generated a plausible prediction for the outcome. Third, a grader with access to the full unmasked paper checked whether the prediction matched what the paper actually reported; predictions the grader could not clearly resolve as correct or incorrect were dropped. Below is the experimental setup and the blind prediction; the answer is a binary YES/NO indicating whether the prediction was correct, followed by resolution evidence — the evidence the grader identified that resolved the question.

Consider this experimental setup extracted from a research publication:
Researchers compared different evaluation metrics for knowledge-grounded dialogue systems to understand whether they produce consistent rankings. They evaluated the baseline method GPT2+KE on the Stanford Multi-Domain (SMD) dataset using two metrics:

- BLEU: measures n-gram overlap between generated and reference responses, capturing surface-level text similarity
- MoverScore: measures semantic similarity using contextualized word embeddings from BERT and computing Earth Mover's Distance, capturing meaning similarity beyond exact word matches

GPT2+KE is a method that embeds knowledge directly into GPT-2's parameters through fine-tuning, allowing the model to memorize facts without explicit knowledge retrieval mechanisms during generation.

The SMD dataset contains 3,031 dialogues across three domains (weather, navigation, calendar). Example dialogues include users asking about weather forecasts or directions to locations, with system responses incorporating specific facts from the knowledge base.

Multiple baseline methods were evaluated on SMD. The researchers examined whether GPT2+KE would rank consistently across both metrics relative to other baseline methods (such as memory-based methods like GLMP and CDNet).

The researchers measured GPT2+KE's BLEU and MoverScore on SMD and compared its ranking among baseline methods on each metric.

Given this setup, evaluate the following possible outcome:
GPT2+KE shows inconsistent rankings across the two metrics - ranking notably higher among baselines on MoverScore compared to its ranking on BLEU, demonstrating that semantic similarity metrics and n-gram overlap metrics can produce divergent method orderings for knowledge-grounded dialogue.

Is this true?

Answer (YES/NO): YES